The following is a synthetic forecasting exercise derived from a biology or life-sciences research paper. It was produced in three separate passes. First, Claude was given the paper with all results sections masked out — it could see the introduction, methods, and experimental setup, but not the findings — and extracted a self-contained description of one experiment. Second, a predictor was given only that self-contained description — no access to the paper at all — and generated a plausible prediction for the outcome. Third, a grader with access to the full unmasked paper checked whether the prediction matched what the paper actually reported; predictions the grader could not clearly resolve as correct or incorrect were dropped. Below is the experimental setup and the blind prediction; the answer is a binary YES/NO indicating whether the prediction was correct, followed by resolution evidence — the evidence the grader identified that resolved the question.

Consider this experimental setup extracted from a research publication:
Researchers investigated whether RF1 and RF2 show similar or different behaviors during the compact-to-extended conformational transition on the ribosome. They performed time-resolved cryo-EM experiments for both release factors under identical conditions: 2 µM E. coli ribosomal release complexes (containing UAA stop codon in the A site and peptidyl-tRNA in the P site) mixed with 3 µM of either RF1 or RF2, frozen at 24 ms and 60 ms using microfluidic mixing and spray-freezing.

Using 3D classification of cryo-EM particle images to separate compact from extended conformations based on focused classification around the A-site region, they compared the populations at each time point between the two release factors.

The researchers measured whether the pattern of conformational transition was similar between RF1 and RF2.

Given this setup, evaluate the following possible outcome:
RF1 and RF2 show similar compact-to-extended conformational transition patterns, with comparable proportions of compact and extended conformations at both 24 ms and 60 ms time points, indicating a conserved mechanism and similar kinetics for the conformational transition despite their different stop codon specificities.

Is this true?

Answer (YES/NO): NO